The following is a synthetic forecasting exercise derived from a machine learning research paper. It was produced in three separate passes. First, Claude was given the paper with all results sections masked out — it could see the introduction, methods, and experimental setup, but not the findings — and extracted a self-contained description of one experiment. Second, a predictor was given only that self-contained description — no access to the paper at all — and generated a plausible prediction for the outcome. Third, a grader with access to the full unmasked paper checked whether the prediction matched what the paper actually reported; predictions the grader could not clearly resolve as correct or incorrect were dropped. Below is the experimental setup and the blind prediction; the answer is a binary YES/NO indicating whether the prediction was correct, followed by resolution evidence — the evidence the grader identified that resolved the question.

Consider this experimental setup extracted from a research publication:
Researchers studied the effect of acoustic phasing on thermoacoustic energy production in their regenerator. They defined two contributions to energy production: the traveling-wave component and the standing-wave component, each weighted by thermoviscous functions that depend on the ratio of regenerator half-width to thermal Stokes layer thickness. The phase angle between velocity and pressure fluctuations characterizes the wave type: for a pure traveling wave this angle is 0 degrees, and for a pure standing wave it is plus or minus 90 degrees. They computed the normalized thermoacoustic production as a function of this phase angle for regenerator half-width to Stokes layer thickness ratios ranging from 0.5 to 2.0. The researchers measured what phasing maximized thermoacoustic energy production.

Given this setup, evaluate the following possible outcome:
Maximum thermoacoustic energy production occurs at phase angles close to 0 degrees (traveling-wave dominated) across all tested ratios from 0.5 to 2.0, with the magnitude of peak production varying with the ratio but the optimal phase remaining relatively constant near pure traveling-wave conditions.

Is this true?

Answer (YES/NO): NO